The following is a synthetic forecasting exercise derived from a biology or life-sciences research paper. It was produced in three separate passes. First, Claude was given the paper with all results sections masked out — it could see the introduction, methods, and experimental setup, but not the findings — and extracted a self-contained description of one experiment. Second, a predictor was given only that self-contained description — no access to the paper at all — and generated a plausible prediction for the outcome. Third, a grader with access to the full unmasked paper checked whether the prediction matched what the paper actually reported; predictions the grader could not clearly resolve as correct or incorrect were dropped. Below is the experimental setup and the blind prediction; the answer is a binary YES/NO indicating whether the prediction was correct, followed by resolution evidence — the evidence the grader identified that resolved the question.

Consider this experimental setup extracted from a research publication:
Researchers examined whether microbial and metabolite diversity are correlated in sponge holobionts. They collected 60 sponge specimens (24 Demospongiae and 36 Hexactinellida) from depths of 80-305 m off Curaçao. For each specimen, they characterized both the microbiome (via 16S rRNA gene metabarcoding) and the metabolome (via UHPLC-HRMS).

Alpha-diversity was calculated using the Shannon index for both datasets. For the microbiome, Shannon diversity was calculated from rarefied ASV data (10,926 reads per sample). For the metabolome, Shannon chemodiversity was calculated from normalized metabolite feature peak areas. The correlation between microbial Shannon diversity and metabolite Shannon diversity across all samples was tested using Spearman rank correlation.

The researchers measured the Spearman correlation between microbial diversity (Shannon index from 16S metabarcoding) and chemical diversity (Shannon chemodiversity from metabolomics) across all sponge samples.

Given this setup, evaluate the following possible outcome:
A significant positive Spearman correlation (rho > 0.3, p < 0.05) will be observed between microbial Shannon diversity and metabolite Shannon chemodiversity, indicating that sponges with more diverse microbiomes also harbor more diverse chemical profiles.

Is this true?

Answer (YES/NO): NO